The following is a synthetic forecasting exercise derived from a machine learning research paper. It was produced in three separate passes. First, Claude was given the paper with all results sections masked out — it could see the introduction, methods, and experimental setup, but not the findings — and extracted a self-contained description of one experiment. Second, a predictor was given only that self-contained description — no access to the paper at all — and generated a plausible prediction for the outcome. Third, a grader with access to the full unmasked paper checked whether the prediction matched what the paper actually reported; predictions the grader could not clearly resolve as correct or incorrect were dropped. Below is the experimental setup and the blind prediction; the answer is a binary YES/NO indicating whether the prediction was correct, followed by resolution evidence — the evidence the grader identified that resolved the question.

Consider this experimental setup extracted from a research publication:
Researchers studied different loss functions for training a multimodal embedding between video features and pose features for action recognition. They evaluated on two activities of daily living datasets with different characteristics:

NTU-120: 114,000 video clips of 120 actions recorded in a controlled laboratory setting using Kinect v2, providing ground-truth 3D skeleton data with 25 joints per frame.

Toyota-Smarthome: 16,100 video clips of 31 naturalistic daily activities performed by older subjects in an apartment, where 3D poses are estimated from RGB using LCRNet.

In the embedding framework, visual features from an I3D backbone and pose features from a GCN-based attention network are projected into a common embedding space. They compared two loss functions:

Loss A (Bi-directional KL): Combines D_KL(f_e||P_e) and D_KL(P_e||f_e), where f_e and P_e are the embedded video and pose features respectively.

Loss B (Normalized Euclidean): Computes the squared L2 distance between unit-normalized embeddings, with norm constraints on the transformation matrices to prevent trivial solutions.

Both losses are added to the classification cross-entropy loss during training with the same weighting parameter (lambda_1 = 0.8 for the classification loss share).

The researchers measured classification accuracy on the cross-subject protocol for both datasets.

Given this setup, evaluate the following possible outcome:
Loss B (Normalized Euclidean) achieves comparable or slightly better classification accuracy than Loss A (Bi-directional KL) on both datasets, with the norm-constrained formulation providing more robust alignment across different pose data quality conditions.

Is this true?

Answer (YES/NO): NO